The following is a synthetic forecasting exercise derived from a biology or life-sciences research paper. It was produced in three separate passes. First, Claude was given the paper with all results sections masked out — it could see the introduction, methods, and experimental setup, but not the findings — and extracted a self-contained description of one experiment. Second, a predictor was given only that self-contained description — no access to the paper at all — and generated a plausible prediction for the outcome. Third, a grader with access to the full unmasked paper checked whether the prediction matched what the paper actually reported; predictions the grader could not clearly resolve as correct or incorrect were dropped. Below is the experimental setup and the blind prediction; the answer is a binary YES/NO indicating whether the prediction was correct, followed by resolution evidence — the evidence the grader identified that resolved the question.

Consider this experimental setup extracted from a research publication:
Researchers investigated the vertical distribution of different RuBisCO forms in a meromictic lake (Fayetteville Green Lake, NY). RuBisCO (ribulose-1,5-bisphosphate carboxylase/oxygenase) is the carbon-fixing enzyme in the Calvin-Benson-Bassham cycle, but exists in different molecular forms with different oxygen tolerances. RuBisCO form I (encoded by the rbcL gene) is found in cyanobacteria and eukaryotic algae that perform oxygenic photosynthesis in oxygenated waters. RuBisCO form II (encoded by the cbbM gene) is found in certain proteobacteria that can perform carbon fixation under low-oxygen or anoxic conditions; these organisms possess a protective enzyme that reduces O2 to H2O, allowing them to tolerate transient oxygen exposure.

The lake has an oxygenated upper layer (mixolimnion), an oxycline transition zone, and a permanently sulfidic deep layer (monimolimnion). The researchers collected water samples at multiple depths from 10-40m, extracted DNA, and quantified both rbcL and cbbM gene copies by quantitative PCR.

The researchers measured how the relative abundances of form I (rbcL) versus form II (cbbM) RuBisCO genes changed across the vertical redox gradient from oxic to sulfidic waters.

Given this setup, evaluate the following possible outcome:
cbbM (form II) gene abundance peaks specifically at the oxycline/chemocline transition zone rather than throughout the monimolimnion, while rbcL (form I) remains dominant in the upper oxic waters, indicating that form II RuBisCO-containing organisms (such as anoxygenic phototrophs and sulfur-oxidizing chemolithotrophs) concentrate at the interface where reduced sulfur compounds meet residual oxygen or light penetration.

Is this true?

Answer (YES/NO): NO